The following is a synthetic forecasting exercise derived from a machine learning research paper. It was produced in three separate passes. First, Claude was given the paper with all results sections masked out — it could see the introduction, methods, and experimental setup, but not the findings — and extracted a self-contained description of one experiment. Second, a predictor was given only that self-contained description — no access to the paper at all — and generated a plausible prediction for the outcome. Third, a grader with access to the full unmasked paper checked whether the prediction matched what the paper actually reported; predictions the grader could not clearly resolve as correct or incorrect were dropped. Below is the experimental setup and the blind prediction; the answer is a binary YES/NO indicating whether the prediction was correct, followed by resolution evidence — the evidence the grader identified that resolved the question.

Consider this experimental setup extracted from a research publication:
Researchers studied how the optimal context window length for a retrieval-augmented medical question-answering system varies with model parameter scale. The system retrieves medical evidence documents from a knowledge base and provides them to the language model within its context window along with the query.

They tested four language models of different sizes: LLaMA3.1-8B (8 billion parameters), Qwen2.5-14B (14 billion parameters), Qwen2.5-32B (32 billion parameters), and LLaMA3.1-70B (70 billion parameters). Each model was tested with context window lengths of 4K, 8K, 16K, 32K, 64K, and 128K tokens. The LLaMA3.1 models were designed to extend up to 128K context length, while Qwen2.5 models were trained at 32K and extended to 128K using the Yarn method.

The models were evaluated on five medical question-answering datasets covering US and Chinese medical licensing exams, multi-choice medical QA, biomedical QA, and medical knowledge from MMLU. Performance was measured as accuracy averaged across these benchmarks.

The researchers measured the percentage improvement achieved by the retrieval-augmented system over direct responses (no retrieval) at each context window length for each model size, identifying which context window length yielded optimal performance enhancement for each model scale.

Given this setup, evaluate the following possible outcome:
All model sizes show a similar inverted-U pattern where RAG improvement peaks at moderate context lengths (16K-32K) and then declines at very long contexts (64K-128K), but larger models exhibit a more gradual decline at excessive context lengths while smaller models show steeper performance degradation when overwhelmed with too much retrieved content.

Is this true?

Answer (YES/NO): NO